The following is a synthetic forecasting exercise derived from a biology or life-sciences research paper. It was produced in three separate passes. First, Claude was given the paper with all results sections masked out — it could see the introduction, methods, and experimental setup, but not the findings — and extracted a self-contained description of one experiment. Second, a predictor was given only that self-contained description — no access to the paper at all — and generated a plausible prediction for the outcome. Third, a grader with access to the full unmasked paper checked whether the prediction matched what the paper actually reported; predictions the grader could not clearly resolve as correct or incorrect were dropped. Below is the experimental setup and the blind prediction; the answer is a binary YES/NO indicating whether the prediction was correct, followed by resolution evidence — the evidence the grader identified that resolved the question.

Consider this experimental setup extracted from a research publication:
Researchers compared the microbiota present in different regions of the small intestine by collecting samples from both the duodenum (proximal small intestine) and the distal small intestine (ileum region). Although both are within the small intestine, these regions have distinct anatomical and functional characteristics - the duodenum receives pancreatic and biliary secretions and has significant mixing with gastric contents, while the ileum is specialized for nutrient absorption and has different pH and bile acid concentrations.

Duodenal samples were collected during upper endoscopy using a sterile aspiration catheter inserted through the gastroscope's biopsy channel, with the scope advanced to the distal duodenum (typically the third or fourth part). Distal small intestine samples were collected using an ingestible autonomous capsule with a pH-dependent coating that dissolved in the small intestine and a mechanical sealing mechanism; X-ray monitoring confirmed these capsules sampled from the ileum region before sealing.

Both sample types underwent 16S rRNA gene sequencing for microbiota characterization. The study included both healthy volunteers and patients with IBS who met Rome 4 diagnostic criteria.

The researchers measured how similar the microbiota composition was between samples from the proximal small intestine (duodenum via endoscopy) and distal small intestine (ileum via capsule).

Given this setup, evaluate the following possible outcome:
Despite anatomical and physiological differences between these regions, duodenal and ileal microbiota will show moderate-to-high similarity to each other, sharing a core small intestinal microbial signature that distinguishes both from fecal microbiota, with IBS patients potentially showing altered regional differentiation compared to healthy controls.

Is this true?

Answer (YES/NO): YES